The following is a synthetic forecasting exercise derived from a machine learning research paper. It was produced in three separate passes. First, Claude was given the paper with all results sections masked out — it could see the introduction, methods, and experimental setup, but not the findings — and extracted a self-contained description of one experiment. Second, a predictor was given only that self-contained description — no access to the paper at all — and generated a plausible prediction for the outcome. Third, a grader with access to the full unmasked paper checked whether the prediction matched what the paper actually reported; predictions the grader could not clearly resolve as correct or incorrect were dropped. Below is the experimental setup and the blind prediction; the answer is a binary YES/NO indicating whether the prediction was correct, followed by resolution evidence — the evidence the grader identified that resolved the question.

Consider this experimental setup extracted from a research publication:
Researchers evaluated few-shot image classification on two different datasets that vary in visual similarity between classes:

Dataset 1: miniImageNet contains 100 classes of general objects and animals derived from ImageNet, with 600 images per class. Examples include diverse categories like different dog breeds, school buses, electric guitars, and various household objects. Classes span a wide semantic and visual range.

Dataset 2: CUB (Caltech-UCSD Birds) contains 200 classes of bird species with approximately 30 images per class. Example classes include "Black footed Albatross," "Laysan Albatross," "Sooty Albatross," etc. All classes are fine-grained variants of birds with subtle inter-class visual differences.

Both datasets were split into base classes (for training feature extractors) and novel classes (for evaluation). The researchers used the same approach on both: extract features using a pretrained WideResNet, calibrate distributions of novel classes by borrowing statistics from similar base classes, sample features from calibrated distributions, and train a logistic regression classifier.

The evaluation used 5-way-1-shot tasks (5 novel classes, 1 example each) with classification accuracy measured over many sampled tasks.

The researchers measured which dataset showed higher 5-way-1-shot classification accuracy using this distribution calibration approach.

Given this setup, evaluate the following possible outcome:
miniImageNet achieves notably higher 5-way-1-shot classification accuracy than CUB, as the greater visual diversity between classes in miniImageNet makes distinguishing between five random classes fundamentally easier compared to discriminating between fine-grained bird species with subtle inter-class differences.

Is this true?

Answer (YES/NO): NO